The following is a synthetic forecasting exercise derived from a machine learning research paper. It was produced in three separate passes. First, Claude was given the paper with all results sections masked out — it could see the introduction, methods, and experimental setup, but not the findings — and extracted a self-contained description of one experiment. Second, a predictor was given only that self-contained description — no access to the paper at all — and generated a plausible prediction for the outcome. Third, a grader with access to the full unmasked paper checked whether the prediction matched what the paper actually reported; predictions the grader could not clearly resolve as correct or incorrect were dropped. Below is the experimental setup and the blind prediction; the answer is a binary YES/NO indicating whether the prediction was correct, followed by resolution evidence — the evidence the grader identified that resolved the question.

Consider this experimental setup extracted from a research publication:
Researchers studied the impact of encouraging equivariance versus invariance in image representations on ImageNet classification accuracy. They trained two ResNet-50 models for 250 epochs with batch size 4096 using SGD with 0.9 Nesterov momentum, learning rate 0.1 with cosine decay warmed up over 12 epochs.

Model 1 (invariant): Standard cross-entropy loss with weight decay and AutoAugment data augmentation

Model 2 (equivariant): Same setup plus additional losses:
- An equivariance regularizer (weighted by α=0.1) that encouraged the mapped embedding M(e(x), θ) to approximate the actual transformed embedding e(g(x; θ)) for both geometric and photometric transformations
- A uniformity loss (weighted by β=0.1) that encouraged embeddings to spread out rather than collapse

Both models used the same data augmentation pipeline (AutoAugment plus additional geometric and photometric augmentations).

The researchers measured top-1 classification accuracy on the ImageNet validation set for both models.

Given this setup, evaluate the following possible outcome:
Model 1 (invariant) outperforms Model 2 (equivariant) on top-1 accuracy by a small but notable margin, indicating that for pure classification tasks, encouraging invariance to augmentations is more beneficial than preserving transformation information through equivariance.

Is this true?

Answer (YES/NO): NO